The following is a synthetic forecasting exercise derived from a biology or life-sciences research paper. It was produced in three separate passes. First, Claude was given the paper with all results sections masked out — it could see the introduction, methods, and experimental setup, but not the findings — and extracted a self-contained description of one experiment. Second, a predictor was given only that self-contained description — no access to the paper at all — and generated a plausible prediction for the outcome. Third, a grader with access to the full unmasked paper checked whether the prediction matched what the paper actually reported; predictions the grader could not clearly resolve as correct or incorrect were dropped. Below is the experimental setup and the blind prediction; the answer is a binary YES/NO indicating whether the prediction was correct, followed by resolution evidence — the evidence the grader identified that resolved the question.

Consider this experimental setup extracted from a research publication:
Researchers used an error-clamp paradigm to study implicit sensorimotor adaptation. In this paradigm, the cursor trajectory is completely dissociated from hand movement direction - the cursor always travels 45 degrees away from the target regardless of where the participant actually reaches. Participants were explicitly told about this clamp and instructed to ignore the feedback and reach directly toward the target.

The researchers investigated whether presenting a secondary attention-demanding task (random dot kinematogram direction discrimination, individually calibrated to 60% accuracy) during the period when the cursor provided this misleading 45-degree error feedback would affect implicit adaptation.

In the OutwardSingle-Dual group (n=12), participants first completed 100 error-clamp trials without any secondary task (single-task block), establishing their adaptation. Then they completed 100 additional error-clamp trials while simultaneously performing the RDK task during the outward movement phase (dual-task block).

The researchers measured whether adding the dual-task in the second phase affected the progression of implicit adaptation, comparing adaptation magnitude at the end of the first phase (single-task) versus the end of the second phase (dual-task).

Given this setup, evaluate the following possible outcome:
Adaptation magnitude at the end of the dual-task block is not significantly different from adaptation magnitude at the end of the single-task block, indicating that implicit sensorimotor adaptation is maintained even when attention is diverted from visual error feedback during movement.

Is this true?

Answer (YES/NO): NO